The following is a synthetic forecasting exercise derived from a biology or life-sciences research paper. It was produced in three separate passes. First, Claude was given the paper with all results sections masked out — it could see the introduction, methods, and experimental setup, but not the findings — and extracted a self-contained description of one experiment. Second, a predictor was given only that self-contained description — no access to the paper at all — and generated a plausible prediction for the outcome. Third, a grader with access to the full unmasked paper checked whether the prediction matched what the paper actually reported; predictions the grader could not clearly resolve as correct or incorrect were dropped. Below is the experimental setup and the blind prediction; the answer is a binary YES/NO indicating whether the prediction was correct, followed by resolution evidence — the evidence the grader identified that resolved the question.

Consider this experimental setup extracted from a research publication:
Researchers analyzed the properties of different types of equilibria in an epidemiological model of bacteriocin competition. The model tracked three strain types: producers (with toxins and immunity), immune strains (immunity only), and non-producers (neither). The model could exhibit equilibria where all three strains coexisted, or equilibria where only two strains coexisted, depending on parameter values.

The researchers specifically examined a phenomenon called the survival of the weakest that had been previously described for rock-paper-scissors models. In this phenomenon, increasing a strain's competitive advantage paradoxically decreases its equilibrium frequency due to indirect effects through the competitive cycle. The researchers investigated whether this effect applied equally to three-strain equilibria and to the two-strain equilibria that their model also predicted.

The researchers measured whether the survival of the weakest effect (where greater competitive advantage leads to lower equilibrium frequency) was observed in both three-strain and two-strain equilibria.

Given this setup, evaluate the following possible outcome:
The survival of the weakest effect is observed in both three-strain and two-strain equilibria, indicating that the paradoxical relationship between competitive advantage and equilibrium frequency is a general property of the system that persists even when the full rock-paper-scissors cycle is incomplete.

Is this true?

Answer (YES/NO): NO